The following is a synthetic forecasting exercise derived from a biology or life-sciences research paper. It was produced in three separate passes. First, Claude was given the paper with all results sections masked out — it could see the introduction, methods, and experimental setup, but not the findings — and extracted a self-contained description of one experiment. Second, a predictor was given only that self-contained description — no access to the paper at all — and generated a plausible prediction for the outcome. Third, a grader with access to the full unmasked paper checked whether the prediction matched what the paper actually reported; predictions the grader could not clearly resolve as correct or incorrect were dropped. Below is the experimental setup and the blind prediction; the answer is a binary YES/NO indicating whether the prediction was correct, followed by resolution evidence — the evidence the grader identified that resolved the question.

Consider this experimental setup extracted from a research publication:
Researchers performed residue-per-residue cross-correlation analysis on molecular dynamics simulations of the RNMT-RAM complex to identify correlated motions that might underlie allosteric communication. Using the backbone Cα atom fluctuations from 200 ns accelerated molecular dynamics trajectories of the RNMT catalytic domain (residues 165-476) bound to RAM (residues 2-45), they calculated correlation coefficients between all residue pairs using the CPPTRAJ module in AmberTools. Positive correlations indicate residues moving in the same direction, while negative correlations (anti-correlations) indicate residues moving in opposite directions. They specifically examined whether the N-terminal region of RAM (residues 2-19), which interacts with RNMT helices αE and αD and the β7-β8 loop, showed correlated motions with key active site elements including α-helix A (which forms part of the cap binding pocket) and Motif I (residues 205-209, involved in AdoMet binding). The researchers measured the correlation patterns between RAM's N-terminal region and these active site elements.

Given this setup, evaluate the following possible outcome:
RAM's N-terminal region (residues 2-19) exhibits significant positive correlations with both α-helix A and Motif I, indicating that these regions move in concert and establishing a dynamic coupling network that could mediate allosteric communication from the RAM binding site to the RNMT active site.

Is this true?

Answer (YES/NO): NO